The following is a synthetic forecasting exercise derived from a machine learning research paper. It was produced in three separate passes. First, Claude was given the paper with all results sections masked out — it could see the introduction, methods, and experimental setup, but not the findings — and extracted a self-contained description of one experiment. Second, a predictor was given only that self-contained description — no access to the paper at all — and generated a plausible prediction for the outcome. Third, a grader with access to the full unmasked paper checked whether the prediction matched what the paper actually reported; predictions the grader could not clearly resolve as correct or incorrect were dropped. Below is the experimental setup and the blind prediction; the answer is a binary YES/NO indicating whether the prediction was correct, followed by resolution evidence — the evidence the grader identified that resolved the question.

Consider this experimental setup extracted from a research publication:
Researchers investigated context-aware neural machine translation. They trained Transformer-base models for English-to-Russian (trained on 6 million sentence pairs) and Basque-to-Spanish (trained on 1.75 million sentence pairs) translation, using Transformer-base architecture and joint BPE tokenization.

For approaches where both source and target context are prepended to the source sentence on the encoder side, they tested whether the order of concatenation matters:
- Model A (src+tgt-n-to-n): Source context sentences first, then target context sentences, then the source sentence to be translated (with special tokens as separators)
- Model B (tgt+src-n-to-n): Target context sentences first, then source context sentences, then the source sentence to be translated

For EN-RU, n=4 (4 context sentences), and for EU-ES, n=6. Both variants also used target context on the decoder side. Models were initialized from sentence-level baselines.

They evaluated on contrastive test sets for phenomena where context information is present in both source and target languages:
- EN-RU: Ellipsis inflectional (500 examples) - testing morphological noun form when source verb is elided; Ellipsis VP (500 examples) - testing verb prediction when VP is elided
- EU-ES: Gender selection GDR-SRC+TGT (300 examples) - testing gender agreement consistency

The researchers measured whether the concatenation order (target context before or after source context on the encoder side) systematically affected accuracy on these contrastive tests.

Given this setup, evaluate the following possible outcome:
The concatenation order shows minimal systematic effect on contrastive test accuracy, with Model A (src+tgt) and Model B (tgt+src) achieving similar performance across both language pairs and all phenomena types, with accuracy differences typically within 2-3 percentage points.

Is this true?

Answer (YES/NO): YES